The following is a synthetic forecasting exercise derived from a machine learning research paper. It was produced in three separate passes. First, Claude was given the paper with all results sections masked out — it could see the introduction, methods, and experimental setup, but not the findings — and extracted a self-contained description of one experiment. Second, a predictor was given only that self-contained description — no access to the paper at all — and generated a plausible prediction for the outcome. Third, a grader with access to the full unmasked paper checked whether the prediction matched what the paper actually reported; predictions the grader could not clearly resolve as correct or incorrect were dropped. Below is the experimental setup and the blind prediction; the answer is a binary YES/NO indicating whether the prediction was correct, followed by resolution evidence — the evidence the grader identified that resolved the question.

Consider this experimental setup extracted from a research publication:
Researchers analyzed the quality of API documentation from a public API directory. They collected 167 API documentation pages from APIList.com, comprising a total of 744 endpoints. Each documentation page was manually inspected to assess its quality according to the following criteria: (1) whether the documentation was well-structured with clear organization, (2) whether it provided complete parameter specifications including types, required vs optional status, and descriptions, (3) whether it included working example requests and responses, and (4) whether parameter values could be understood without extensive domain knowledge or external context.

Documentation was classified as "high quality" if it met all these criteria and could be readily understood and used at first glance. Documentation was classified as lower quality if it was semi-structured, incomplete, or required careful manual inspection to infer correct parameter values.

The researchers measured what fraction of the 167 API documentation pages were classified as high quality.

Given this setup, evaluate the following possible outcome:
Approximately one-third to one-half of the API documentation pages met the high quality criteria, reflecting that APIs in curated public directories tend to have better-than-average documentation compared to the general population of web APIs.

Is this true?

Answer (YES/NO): NO